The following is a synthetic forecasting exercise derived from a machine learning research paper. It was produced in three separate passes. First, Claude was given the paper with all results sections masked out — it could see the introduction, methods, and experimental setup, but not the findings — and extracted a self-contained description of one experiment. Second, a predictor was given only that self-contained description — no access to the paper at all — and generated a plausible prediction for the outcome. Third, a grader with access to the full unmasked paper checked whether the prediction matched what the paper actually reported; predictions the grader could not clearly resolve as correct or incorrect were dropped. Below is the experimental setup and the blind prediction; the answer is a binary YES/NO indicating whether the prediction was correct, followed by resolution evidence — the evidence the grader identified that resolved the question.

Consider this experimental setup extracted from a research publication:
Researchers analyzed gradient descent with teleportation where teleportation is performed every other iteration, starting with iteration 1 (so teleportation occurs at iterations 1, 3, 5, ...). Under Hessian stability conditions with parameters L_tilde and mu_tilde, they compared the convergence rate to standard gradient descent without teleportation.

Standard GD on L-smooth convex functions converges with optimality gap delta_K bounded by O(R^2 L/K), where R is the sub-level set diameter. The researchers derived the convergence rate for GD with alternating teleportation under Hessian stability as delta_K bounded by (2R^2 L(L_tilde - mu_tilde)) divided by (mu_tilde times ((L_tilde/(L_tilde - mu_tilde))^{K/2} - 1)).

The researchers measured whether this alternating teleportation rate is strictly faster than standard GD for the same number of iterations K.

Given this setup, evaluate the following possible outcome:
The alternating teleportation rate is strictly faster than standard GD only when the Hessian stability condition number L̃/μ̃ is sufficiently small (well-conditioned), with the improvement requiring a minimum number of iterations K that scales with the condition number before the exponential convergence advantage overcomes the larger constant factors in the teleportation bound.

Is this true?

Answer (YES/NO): NO